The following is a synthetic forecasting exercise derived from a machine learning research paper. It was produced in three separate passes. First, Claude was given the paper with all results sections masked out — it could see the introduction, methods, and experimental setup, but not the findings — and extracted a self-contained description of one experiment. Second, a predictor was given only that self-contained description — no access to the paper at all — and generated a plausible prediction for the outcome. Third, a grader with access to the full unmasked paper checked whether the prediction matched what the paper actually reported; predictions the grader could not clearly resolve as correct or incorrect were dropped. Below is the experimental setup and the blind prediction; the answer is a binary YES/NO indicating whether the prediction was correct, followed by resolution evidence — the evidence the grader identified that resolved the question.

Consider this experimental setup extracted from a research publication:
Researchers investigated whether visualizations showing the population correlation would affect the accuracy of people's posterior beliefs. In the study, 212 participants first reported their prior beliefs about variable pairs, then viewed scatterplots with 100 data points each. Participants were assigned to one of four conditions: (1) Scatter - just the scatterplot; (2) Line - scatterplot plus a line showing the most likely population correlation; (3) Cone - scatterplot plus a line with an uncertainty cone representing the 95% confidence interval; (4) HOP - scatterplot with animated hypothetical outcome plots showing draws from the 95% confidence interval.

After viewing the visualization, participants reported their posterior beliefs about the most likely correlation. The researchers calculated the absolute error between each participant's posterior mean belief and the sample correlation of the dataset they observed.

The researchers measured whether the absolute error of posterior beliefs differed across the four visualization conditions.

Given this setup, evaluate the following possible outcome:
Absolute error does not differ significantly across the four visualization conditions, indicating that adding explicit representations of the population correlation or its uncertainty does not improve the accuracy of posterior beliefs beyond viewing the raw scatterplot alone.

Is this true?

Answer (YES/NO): NO